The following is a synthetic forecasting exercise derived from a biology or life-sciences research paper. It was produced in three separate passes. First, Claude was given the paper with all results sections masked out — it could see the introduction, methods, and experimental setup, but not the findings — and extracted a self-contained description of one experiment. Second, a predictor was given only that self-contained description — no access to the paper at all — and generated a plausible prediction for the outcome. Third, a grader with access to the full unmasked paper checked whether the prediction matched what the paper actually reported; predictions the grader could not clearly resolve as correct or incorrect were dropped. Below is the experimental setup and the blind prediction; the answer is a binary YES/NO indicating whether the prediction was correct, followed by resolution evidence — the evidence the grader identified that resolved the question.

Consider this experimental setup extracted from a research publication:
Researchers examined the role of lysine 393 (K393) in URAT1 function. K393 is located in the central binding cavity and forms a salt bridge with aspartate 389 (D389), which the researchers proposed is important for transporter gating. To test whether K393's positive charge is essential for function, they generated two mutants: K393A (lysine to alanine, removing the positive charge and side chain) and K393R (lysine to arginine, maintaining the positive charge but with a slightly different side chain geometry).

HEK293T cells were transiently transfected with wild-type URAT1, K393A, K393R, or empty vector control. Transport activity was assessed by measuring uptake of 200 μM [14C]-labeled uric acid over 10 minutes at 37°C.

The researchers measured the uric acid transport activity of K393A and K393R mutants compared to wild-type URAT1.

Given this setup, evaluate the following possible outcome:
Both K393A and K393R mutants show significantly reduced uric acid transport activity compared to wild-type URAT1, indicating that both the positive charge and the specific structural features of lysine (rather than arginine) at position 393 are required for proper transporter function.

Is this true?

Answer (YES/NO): YES